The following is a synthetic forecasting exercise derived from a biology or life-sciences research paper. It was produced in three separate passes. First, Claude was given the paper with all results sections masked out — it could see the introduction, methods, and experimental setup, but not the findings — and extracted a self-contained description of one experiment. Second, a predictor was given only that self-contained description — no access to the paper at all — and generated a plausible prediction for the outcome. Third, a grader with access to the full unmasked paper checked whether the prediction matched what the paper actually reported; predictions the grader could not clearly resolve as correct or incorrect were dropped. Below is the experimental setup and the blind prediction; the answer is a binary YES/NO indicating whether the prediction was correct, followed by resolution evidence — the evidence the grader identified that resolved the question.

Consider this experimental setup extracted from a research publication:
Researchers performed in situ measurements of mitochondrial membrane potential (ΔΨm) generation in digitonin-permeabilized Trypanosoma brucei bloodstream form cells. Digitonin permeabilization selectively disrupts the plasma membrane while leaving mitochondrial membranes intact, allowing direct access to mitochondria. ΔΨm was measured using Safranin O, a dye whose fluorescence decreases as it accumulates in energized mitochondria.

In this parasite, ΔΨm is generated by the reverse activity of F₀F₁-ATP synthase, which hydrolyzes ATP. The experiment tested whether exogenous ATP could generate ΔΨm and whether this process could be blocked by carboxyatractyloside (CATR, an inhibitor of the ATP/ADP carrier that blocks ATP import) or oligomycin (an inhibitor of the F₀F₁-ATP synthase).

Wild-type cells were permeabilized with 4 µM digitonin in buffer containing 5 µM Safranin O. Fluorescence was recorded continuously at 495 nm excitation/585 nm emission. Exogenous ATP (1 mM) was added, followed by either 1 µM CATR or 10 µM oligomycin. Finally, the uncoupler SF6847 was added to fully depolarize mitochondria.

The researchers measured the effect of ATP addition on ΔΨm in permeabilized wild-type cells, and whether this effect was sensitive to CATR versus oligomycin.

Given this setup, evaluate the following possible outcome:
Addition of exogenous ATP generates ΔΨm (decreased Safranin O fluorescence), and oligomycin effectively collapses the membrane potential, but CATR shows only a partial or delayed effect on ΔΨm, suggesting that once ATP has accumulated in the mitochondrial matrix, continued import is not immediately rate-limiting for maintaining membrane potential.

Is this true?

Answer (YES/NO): NO